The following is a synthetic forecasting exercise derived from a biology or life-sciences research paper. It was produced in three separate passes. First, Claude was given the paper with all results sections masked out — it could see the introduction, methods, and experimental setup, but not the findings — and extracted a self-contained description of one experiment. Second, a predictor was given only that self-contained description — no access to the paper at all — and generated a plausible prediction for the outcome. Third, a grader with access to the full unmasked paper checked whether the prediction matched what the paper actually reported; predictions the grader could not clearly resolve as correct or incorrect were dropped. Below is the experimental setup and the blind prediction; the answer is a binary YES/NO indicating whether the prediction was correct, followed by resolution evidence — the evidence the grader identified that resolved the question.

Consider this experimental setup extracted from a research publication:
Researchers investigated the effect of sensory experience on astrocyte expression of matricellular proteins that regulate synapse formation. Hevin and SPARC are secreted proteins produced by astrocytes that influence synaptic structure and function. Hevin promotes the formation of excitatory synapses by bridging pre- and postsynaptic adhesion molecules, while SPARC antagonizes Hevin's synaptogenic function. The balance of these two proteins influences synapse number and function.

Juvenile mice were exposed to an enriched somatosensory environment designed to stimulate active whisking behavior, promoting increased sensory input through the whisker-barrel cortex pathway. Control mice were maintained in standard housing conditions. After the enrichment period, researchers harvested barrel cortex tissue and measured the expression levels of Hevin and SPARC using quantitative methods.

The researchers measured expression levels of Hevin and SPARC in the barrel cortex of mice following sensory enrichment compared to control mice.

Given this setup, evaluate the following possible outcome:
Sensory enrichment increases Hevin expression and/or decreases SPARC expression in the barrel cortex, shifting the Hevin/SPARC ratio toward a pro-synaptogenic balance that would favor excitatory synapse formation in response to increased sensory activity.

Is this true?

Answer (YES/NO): NO